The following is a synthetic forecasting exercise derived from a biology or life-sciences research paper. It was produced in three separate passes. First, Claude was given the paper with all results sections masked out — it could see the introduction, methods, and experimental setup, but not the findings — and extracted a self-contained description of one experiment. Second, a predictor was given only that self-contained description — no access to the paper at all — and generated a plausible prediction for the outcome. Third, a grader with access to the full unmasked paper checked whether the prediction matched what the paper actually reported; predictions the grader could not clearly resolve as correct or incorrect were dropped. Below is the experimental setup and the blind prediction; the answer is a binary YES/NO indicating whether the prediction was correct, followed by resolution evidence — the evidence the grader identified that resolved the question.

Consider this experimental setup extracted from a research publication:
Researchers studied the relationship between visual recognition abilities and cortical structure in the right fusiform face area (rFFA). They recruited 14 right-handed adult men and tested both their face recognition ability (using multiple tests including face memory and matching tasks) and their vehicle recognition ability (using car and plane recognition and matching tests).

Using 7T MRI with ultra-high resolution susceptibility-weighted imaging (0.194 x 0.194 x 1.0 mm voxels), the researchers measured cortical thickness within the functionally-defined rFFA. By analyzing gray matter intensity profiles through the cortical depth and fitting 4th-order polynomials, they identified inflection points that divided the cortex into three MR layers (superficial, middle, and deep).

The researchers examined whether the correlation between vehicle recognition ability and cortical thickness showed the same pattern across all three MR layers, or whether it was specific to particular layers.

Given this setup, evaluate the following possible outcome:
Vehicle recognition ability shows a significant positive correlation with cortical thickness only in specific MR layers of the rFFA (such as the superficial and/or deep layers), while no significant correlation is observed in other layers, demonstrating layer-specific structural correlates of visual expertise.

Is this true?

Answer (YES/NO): NO